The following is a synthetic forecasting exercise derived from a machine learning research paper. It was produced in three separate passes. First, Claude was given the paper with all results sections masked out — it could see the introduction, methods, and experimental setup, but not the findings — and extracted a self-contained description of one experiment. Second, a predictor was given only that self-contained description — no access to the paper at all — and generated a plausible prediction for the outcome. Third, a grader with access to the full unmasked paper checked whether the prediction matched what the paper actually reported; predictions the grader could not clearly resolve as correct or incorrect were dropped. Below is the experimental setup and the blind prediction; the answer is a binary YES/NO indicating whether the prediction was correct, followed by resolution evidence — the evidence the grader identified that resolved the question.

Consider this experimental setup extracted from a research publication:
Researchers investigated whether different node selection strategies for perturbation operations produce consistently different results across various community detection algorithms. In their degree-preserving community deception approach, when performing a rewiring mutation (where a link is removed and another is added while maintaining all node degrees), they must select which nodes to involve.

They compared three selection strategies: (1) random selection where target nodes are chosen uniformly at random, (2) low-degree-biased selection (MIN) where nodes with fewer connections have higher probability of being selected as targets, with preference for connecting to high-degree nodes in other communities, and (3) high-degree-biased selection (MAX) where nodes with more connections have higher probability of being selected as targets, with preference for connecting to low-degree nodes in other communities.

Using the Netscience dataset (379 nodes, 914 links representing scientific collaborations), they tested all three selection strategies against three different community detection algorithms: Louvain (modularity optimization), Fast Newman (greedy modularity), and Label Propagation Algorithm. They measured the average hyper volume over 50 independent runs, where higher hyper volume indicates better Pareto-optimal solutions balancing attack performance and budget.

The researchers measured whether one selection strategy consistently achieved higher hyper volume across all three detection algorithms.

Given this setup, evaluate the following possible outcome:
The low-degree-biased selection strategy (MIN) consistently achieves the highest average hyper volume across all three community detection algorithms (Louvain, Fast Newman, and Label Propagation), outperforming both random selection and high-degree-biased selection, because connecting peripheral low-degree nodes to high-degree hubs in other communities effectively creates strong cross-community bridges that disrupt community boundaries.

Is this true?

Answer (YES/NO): YES